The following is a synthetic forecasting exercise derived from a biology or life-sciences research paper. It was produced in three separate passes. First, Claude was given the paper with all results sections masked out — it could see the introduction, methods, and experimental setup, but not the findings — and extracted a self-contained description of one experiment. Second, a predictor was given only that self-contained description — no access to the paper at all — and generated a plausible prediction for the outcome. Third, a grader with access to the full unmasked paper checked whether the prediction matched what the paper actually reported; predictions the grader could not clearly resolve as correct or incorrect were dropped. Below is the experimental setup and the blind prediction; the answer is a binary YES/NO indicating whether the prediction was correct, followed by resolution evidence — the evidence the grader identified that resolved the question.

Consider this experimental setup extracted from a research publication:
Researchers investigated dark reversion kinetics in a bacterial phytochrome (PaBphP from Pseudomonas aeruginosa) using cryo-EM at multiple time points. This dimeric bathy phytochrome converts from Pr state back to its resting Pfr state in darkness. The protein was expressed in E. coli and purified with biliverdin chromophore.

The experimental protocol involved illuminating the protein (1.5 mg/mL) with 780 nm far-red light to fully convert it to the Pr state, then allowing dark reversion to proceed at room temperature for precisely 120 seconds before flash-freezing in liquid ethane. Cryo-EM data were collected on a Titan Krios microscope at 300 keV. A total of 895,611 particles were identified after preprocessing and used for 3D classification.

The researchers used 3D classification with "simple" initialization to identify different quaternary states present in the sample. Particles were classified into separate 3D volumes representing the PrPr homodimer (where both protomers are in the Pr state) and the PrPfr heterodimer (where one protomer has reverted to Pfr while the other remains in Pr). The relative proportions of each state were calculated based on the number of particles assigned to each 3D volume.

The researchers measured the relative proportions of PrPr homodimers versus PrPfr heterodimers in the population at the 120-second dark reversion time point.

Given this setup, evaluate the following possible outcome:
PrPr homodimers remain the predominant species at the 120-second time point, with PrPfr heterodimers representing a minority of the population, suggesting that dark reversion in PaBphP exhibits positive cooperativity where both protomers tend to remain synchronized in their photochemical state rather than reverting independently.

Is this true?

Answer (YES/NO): NO